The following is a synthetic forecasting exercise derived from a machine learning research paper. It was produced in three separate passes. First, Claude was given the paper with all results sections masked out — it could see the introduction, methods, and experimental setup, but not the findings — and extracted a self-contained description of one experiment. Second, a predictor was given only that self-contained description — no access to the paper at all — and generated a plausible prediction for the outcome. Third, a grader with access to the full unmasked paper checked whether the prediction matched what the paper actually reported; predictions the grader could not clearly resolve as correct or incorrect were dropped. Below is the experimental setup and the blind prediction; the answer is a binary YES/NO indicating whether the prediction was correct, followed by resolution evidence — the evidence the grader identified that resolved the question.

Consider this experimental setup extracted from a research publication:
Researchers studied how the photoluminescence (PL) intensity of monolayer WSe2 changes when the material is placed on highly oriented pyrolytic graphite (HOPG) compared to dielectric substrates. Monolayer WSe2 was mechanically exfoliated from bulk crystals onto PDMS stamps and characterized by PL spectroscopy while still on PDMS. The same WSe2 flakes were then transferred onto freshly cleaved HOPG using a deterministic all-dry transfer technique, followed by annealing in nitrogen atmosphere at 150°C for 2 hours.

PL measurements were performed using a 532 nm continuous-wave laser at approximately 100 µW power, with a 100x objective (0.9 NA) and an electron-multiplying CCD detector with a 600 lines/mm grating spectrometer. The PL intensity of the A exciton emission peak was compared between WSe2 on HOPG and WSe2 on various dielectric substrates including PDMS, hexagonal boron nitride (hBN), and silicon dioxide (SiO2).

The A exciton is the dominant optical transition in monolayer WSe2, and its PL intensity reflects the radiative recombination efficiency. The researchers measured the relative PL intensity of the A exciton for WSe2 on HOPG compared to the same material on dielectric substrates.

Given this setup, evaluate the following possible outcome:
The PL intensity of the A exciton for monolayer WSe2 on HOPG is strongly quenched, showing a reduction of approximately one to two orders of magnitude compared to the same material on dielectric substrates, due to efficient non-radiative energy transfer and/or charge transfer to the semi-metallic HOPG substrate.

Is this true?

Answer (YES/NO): YES